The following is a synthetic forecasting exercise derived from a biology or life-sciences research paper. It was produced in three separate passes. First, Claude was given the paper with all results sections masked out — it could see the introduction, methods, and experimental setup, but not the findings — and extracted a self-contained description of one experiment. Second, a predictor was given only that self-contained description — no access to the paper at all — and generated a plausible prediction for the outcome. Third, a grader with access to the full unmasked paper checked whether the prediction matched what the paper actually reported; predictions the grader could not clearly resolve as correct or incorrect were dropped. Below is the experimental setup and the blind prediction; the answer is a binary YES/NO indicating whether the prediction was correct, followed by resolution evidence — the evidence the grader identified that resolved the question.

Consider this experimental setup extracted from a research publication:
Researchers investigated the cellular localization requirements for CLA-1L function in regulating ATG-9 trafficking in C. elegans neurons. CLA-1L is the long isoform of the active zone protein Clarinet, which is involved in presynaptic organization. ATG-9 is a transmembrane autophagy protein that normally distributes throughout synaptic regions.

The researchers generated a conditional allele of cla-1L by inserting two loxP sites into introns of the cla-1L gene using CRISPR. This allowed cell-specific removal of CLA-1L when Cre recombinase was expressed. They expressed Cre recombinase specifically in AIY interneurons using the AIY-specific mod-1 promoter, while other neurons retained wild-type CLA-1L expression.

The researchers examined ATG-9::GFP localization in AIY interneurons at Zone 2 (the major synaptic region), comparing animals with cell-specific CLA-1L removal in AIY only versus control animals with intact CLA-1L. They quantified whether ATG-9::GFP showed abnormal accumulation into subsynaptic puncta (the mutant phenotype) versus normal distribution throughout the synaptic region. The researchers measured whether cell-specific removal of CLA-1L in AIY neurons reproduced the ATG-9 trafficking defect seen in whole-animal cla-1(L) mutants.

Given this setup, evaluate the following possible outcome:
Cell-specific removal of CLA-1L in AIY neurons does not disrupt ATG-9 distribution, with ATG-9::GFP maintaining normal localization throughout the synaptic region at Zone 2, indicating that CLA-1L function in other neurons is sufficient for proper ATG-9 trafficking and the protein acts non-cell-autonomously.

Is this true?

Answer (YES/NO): NO